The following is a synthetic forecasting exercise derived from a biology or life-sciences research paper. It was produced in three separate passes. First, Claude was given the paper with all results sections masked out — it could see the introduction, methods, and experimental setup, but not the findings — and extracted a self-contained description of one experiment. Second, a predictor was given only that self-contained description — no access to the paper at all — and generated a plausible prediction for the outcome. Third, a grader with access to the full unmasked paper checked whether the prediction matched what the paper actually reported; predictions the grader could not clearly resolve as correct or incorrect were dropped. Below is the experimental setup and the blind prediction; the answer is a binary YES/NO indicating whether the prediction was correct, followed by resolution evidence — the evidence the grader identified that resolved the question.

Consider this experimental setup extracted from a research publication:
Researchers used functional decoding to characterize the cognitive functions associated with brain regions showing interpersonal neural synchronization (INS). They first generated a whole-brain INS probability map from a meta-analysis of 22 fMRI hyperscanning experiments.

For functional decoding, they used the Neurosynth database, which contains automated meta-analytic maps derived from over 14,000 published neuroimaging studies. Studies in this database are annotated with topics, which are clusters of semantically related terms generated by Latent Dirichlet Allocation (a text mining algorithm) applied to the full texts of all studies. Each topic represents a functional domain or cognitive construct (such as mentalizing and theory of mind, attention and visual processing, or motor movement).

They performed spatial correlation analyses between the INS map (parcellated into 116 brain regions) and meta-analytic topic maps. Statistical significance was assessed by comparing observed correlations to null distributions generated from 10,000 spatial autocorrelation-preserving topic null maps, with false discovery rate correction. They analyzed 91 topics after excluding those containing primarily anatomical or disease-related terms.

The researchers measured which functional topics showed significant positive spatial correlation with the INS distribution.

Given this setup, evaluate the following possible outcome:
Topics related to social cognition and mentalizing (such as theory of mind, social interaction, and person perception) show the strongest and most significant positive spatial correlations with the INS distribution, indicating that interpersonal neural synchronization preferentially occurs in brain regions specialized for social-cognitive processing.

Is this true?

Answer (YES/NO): NO